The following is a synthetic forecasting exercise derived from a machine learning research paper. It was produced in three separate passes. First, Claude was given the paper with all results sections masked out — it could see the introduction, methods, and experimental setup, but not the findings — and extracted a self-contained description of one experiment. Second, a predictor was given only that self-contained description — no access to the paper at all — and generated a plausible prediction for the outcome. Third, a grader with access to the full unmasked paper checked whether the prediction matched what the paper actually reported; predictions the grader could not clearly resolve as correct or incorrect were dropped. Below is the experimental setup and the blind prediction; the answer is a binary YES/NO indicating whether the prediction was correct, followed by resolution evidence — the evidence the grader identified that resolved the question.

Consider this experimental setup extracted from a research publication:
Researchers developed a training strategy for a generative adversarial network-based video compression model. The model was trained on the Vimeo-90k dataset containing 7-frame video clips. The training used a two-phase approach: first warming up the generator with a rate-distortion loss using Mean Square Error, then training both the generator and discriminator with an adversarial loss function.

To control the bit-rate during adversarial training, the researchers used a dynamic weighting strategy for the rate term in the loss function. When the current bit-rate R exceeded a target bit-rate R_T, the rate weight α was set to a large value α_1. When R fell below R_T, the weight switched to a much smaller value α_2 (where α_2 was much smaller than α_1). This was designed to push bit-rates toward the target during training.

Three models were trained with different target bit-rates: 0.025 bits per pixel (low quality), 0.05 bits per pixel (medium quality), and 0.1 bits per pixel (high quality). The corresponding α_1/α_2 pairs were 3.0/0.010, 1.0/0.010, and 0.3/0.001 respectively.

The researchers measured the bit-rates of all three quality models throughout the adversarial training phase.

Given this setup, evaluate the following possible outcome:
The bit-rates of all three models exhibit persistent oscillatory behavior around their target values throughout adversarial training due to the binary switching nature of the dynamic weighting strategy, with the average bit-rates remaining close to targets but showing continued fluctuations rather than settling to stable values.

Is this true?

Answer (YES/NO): NO